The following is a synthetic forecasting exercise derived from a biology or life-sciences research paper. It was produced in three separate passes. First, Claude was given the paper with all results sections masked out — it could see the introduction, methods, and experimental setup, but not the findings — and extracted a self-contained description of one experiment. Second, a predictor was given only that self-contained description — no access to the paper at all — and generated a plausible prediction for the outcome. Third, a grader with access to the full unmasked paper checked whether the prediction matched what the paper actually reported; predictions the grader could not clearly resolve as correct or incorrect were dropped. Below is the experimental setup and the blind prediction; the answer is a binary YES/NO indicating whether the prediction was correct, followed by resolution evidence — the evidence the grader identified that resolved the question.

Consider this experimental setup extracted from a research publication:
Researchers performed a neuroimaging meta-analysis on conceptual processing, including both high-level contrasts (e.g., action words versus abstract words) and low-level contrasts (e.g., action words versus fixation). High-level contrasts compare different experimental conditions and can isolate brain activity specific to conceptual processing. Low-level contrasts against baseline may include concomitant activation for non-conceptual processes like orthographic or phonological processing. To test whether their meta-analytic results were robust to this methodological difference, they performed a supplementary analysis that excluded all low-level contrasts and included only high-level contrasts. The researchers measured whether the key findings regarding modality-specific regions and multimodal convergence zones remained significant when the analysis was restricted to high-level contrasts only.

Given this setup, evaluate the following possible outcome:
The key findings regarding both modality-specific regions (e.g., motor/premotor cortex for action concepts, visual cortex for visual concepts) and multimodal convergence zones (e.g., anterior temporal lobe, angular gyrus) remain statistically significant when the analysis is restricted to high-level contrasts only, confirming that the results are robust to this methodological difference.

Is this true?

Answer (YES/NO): NO